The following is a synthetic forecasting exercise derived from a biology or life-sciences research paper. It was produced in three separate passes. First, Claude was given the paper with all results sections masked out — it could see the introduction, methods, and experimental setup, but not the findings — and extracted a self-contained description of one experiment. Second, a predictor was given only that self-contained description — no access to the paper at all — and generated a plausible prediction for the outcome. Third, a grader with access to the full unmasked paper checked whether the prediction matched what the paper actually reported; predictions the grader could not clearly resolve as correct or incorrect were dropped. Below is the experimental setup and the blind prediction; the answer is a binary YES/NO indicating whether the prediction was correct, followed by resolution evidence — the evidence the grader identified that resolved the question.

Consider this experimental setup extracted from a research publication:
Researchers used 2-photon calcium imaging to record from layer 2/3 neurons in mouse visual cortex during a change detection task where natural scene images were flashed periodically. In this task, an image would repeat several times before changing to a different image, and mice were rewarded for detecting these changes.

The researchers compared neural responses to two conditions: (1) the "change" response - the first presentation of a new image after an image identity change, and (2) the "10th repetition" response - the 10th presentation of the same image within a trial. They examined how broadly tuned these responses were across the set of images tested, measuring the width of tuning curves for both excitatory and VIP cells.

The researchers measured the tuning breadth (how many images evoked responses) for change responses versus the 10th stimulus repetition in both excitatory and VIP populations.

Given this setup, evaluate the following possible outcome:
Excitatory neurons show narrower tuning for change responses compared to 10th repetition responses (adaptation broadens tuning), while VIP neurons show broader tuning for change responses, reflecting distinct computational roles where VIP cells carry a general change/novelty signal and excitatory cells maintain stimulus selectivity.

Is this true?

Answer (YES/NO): NO